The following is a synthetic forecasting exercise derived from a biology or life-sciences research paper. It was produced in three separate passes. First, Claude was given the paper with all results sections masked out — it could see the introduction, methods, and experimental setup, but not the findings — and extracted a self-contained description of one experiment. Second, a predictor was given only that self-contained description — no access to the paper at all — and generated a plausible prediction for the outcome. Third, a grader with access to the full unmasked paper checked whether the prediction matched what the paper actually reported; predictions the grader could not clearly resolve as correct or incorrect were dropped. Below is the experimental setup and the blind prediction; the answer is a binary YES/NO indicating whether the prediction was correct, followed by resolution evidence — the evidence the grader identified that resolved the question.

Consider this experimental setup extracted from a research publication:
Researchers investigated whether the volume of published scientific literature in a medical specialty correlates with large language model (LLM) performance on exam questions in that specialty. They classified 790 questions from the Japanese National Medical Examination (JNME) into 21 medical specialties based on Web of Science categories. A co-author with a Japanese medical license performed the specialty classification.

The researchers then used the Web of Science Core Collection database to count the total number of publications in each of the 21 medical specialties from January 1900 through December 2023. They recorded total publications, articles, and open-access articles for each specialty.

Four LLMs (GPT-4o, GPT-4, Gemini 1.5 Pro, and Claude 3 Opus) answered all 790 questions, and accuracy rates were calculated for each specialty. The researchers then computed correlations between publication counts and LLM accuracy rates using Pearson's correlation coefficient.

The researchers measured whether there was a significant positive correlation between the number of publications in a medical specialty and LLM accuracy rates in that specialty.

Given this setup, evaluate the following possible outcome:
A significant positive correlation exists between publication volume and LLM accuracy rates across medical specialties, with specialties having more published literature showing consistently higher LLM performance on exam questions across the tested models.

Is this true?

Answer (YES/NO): NO